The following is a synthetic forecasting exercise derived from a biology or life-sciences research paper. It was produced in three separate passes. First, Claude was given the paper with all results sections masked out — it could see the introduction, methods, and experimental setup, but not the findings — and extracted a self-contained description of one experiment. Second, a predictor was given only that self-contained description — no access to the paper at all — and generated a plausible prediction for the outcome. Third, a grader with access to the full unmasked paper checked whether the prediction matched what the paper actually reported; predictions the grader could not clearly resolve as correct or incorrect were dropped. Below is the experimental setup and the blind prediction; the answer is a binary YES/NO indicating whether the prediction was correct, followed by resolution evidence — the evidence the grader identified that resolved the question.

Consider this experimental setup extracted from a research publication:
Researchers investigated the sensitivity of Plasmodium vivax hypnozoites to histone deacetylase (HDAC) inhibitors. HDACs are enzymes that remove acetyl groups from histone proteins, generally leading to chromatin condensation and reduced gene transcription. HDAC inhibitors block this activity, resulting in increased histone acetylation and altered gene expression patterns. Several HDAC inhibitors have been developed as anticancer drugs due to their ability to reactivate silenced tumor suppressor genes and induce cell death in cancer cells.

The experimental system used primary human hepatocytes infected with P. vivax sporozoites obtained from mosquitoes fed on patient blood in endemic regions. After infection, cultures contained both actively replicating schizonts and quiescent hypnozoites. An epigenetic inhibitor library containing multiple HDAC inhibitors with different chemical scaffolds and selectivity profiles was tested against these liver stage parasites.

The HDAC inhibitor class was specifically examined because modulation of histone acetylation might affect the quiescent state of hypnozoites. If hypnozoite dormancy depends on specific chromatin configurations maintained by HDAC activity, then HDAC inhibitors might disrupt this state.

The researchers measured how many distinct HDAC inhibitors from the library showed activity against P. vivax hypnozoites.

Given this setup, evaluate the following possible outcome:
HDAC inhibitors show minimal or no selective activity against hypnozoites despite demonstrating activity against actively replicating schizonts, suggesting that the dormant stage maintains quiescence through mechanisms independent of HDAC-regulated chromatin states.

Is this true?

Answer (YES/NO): NO